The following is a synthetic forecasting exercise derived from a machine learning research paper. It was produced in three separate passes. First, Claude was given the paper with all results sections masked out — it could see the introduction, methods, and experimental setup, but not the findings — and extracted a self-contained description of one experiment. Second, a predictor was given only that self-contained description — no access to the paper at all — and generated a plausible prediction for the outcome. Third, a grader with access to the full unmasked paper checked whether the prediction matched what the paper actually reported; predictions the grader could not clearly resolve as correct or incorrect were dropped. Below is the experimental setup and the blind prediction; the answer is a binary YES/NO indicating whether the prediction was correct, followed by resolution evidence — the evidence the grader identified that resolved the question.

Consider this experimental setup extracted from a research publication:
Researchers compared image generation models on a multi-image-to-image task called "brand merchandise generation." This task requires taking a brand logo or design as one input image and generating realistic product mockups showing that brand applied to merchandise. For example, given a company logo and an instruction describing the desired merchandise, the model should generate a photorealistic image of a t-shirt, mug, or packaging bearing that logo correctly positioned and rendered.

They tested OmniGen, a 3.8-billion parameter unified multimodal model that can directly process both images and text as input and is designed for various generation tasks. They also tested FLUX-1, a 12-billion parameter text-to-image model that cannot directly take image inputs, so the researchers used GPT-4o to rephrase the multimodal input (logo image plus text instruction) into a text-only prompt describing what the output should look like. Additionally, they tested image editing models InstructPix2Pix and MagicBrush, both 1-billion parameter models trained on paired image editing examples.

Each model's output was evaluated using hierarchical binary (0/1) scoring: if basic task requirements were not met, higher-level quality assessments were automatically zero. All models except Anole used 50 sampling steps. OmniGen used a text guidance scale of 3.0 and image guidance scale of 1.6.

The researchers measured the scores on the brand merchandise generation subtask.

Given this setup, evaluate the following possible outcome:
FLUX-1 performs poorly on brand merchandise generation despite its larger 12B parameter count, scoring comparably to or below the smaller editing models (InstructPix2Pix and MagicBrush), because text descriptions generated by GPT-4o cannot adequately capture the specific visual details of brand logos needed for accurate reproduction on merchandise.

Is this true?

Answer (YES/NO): NO